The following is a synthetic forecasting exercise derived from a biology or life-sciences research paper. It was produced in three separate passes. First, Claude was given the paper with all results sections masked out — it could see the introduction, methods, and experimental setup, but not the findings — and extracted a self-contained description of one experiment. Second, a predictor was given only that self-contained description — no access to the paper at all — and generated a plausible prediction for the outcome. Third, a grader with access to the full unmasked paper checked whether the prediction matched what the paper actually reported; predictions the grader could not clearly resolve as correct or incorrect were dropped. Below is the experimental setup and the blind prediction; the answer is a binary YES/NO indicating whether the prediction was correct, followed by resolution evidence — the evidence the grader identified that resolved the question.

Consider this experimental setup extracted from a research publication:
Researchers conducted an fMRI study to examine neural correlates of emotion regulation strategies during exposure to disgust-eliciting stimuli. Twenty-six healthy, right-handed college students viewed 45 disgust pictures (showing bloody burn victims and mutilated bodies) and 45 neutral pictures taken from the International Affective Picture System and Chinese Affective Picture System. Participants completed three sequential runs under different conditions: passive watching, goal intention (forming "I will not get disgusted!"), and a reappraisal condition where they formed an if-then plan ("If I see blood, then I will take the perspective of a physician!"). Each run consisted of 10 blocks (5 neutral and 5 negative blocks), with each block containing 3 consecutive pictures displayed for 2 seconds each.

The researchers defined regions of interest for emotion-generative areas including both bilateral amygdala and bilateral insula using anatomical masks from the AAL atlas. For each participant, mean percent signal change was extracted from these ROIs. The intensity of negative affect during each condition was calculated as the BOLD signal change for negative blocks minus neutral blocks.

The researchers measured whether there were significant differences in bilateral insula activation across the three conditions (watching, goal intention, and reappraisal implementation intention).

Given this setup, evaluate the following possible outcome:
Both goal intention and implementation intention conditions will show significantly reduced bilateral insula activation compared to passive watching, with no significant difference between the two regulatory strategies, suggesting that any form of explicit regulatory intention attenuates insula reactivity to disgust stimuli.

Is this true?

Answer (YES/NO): NO